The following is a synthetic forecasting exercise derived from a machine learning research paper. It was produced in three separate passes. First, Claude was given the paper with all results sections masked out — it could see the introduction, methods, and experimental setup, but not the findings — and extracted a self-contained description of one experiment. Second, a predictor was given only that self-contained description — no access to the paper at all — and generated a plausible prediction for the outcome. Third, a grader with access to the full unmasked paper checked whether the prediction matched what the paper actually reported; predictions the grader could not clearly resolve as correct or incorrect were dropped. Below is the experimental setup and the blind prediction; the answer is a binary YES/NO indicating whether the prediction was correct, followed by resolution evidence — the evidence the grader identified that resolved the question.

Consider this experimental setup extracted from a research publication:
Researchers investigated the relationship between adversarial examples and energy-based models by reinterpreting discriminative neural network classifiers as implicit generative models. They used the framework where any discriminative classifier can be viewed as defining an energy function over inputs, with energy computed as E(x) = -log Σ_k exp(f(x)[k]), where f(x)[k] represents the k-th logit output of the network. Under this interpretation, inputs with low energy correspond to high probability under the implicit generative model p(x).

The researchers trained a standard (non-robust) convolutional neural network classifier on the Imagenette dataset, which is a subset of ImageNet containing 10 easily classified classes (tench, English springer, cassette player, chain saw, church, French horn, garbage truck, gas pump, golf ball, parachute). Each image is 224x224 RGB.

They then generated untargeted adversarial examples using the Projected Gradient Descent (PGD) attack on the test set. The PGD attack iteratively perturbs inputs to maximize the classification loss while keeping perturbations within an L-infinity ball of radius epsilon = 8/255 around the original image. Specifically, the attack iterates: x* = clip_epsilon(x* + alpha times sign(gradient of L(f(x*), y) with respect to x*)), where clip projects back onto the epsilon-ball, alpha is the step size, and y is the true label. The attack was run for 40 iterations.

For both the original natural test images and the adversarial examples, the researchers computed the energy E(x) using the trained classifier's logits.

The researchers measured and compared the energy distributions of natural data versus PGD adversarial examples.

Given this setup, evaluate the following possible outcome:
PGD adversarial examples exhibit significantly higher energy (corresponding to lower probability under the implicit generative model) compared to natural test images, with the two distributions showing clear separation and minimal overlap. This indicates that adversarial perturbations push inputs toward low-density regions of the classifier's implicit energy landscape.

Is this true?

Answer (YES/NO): NO